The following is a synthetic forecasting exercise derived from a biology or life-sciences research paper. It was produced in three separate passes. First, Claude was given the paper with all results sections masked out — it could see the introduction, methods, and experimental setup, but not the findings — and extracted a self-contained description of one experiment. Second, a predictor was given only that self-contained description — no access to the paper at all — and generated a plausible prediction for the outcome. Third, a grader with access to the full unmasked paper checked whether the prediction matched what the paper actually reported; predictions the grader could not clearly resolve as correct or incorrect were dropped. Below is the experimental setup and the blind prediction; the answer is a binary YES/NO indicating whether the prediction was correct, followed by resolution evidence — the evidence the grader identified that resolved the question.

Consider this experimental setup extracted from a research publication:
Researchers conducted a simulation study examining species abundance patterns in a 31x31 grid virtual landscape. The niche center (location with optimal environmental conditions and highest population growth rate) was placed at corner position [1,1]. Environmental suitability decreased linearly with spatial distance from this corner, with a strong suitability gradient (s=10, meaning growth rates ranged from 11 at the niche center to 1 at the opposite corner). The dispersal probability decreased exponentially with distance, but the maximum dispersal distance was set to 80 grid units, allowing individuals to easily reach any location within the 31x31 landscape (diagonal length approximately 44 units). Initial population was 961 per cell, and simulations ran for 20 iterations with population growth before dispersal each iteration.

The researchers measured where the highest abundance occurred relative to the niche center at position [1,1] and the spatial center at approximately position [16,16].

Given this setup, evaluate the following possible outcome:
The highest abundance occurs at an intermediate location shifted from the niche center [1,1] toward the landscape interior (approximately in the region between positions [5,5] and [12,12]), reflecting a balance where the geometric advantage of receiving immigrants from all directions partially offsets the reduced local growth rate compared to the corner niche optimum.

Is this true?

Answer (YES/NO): NO